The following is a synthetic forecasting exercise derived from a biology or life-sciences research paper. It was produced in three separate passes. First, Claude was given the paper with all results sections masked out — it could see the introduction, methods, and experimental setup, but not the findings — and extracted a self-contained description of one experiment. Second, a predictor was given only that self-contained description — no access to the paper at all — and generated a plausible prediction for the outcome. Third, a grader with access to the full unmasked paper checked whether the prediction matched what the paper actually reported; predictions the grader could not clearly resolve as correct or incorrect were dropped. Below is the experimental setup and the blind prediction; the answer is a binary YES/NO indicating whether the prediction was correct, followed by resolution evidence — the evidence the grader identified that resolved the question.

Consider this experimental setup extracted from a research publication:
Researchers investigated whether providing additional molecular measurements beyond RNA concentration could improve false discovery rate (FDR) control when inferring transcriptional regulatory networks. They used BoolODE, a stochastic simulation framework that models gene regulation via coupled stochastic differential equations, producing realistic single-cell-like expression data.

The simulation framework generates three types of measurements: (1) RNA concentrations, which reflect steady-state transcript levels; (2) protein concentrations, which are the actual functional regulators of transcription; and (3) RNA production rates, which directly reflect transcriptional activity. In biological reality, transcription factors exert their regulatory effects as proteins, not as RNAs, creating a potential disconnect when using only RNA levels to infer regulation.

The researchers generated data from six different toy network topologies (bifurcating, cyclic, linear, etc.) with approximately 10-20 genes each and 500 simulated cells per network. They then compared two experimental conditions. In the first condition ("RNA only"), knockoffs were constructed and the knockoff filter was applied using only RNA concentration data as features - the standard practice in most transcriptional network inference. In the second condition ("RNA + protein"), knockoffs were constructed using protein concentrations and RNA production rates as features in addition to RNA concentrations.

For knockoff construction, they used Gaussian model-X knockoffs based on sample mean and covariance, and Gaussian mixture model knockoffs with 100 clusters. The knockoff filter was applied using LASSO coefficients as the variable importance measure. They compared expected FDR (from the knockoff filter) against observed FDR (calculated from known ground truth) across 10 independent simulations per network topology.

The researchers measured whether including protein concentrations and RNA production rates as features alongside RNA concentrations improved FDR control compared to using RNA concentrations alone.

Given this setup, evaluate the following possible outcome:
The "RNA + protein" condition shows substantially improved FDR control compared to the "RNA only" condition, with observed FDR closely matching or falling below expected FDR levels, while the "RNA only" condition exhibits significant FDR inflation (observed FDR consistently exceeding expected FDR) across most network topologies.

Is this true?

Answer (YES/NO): YES